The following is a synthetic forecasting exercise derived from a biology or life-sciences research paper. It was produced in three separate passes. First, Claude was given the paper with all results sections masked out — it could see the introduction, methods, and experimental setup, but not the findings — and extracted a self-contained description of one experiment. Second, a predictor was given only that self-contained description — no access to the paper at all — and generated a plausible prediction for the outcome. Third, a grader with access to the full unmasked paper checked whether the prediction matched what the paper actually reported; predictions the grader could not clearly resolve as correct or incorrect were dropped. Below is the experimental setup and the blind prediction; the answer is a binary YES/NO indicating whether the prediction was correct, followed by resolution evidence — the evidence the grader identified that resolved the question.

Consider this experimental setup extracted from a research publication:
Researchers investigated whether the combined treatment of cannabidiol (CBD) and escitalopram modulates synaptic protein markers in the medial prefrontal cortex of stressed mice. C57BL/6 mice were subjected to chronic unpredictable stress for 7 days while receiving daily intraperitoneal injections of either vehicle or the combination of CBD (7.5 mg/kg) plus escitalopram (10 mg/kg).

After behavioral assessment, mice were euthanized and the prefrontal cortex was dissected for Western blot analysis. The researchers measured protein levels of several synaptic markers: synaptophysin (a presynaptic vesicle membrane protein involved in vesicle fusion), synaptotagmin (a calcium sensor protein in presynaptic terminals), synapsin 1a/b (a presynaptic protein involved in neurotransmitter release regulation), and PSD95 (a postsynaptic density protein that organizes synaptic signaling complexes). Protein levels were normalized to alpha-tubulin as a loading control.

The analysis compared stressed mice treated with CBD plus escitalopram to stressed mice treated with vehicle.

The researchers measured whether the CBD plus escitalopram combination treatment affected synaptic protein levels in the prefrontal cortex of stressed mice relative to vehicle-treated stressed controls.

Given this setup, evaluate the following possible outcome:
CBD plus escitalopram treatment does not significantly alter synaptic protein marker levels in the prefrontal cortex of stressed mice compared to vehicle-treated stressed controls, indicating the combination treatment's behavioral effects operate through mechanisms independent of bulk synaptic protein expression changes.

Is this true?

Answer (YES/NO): YES